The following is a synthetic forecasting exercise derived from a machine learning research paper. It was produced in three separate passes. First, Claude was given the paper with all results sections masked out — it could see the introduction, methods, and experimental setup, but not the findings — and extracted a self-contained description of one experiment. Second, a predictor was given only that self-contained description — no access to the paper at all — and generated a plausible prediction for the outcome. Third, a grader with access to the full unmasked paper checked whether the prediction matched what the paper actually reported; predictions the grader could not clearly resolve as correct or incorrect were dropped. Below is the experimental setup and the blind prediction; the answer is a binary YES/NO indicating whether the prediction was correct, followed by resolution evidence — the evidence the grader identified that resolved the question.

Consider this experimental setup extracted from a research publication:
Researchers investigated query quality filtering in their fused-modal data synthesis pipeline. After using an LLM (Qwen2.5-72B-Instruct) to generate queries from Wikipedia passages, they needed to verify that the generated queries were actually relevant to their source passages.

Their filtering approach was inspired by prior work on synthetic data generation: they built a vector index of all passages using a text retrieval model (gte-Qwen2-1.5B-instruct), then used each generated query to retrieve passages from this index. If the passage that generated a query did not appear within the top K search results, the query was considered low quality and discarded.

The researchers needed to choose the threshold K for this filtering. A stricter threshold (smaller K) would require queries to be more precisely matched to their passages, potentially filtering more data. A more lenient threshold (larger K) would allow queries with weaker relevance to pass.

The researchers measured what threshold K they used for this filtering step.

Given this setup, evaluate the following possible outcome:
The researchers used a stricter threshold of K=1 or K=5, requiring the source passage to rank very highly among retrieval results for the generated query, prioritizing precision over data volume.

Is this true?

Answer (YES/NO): NO